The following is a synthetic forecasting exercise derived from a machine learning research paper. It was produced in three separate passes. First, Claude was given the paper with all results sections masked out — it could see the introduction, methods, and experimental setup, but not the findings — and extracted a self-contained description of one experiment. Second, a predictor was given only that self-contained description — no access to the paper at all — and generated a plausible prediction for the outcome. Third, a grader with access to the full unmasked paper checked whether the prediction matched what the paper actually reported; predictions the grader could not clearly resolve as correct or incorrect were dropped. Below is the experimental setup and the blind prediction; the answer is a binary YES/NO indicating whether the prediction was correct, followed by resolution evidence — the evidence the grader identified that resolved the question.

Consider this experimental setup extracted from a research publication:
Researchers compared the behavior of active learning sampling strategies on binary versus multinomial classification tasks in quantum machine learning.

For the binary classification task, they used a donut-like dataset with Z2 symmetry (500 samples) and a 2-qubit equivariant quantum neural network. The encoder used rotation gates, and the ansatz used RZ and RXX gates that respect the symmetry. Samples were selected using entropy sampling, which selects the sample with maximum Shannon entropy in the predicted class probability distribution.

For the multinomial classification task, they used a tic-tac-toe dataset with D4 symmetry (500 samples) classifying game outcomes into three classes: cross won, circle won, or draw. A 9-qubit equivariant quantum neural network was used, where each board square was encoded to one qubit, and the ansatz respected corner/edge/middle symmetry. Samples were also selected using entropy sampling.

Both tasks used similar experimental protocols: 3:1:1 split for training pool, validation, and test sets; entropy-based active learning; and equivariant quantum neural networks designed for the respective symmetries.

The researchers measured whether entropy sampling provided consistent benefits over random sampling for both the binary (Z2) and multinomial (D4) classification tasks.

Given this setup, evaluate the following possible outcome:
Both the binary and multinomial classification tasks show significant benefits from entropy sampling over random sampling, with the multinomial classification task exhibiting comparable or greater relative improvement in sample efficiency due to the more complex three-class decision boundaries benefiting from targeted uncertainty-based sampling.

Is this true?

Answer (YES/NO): NO